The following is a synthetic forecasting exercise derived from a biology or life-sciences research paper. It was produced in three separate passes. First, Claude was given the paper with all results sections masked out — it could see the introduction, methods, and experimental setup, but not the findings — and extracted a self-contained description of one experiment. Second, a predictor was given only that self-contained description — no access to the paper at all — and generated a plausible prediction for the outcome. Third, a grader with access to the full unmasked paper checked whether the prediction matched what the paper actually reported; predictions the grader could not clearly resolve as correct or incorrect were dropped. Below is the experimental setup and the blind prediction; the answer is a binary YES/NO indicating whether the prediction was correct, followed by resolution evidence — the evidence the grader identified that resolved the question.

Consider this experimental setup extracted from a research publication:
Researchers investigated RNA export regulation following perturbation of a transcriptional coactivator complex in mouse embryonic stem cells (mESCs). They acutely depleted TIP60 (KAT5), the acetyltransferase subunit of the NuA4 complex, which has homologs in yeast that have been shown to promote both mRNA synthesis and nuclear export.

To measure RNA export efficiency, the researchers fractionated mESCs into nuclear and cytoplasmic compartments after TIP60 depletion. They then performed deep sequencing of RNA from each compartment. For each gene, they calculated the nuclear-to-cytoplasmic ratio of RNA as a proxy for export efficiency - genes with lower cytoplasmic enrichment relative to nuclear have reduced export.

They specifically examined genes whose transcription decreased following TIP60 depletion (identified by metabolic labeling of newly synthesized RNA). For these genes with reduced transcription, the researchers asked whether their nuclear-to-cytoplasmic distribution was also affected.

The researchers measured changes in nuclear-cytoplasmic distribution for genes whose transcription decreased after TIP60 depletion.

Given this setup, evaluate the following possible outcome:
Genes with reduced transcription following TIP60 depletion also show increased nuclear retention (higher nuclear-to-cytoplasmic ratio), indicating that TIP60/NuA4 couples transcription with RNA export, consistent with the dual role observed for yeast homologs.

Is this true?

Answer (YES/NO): NO